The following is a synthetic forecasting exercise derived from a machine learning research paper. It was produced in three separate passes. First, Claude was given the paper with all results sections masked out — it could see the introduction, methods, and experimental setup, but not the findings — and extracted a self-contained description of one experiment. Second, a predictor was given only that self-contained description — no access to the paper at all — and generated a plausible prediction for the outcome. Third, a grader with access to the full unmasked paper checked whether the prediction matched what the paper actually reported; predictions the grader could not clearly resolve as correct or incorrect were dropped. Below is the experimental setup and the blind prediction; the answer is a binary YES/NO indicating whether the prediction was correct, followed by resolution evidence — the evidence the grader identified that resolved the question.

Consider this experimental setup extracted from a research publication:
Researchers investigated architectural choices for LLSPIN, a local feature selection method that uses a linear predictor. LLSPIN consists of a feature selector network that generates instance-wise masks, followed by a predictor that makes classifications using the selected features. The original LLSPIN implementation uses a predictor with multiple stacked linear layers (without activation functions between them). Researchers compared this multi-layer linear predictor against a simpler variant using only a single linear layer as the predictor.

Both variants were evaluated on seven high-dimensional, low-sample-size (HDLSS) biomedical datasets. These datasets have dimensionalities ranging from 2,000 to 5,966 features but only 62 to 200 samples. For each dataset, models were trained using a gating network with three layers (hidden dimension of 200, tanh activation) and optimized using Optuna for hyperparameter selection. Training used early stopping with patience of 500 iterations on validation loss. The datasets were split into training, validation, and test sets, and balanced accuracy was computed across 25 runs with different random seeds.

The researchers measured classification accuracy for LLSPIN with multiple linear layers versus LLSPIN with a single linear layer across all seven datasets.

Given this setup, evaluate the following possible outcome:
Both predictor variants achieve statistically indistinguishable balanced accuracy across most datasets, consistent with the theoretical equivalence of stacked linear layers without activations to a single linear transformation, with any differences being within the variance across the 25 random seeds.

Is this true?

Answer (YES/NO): NO